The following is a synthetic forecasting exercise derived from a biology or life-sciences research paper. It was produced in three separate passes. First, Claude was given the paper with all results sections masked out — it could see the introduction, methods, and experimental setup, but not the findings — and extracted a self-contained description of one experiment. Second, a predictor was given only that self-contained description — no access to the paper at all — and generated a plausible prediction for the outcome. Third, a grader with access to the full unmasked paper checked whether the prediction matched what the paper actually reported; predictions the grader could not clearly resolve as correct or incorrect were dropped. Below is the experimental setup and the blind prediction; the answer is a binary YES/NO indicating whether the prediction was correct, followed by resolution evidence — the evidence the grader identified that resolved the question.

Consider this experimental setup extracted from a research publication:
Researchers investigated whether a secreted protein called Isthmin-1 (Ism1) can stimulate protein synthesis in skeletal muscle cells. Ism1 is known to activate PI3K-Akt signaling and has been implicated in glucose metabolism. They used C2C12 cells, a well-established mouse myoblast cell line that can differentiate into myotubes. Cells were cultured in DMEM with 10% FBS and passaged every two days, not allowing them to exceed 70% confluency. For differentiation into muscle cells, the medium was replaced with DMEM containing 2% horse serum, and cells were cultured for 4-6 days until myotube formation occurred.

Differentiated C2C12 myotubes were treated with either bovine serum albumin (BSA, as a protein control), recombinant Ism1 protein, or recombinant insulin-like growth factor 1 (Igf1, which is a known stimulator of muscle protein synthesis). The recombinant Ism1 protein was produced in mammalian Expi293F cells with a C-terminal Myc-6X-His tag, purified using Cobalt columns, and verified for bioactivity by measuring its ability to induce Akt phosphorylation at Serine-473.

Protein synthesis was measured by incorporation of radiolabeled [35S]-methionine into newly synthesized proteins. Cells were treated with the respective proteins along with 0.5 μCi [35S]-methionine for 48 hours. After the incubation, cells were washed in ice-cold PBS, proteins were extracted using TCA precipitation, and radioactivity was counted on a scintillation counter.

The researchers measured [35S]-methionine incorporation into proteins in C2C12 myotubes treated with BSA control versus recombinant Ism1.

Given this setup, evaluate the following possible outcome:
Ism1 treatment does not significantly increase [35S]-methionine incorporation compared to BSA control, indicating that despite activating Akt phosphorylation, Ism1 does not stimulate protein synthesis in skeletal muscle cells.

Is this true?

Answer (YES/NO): NO